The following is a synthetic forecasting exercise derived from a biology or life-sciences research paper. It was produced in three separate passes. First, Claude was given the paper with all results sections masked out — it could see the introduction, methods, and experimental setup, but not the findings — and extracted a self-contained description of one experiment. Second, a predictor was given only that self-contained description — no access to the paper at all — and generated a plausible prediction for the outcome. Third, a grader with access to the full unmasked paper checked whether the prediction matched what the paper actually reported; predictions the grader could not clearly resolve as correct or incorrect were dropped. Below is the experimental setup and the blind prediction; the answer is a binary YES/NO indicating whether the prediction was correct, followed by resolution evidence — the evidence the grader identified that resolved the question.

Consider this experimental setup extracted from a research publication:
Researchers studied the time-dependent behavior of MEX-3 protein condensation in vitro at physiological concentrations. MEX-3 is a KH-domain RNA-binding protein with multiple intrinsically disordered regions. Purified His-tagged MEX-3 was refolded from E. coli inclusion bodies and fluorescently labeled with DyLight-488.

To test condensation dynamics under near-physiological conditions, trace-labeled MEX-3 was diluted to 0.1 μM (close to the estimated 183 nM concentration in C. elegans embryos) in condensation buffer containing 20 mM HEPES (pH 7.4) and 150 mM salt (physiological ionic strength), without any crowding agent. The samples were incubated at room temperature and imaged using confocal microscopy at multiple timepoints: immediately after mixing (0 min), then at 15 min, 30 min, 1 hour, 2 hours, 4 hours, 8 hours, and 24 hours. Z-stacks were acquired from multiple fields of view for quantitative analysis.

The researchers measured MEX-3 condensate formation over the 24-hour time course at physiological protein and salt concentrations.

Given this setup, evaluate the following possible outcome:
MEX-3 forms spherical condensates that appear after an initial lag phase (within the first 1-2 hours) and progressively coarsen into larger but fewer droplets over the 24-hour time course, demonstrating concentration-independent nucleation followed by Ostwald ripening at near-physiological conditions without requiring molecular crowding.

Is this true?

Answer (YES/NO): NO